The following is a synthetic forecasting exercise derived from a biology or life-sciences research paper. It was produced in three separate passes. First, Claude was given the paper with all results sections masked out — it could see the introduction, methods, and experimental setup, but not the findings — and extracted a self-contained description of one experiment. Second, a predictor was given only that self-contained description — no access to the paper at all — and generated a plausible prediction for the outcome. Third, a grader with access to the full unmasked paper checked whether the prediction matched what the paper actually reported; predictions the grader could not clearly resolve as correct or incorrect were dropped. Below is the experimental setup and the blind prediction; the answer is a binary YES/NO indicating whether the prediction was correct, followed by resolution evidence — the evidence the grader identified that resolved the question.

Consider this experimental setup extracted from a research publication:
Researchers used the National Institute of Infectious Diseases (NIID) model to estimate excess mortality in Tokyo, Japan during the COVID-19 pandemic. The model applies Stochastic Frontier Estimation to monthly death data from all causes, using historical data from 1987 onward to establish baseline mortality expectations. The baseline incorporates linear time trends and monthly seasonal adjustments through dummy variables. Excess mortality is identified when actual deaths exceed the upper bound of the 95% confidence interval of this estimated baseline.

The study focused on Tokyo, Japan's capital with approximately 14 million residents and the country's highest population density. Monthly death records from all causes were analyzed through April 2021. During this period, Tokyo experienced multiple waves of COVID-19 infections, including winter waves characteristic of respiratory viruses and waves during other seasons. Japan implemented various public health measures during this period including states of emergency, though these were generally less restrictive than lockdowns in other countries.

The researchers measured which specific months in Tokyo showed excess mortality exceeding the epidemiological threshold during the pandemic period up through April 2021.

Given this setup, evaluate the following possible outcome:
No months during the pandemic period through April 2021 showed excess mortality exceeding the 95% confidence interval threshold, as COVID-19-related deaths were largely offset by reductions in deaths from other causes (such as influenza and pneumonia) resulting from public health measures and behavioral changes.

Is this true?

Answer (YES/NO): NO